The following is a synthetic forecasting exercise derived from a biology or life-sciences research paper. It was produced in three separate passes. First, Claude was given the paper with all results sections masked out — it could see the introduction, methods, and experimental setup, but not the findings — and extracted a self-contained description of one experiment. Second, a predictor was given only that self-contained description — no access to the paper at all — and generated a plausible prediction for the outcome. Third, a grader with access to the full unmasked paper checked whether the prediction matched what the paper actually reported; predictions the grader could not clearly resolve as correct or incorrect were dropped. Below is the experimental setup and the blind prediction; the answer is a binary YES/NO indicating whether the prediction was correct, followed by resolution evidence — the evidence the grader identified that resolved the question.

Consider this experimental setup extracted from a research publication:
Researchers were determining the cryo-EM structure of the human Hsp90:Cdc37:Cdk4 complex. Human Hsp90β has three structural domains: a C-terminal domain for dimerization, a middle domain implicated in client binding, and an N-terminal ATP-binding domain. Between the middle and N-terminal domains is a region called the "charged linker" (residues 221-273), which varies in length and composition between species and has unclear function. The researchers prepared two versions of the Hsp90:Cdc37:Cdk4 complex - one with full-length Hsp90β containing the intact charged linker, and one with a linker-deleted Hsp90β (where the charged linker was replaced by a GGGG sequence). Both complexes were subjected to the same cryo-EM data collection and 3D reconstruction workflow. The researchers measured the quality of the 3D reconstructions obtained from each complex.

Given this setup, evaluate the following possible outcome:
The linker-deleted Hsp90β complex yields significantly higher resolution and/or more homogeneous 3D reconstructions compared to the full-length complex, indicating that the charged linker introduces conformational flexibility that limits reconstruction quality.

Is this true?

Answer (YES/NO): NO